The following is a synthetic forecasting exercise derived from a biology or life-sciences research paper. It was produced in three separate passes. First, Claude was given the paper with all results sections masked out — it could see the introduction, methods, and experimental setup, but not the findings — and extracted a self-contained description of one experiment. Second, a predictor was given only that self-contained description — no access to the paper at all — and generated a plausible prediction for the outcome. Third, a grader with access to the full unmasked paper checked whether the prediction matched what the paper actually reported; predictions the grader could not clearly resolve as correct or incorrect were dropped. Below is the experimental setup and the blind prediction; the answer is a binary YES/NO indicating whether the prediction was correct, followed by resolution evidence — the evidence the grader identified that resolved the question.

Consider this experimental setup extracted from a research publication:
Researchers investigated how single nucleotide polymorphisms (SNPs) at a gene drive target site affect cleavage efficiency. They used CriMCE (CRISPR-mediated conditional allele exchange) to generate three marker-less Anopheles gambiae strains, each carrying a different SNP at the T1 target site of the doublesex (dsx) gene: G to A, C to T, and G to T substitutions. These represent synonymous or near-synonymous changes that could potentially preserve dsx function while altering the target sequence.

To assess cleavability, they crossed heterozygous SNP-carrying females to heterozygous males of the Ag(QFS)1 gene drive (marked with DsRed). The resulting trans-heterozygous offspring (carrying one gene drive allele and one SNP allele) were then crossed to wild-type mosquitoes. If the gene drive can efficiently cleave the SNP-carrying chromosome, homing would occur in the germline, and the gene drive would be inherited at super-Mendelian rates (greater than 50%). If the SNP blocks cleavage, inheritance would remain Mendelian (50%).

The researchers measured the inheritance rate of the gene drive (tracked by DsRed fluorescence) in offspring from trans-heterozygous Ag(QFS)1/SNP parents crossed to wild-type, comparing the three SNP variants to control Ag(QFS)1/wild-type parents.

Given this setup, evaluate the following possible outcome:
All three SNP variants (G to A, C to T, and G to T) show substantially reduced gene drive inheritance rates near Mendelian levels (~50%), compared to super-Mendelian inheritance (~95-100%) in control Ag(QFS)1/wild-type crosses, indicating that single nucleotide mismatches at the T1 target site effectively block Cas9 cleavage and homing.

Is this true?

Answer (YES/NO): NO